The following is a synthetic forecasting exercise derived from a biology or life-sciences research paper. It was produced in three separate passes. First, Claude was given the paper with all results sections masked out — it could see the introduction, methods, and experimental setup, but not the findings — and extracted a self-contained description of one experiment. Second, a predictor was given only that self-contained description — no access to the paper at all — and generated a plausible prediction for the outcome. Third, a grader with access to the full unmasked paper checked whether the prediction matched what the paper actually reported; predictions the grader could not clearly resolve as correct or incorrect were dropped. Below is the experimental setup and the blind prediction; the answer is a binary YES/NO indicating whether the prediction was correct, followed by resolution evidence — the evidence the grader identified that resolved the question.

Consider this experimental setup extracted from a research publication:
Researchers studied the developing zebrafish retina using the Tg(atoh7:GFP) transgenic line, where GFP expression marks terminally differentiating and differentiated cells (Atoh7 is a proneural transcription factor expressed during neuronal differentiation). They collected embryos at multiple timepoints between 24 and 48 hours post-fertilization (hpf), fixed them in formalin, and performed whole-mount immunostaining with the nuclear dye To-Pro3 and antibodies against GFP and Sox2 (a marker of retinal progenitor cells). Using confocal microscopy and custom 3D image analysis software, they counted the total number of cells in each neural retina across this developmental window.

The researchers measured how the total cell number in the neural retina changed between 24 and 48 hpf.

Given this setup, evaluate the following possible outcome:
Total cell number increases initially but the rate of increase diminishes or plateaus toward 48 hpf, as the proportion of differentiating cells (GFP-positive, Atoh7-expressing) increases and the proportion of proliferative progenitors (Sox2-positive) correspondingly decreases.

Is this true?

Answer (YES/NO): NO